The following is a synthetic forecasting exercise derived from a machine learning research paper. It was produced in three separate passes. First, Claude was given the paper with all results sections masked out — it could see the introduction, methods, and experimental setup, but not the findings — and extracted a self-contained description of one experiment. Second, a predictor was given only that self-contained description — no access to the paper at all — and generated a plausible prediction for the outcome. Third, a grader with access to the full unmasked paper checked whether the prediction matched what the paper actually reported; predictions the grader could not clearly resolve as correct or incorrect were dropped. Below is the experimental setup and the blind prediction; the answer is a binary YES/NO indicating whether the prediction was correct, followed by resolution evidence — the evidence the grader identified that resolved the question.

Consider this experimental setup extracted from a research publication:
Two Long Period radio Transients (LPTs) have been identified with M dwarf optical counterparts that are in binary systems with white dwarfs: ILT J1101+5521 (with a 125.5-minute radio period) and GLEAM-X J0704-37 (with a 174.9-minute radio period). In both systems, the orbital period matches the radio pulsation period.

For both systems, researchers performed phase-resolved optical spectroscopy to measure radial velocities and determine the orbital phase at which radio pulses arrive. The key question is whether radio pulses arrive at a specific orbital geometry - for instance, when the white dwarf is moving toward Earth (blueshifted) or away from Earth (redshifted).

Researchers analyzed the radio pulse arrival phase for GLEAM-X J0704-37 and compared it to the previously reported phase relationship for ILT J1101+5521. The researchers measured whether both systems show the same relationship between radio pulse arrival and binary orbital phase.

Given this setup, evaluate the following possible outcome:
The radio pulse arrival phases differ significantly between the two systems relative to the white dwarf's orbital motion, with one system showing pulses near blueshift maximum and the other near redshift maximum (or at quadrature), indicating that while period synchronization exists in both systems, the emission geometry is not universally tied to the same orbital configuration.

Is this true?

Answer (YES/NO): YES